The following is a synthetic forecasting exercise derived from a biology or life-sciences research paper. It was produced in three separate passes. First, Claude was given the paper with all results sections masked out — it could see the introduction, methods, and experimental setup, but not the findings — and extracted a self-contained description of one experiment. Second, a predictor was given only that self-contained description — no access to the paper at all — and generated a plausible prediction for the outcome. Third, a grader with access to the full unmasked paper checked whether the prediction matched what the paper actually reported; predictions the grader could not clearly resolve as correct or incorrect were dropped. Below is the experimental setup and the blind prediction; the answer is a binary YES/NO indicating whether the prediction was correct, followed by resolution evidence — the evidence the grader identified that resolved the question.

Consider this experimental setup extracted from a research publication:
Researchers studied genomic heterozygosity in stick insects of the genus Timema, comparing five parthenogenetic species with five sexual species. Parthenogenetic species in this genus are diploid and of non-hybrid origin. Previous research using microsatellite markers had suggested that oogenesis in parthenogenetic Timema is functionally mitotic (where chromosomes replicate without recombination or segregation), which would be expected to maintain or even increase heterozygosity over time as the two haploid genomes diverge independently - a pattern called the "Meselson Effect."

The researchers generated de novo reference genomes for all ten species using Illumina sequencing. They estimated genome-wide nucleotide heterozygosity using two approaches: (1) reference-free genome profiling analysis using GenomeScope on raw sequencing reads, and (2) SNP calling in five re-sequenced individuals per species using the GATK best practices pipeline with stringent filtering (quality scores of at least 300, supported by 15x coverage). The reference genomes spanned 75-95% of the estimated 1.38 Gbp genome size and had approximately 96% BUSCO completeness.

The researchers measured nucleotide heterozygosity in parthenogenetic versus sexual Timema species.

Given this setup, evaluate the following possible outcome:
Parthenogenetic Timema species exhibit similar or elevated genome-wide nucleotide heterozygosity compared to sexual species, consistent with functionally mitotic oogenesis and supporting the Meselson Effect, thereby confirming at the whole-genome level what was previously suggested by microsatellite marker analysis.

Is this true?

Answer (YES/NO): NO